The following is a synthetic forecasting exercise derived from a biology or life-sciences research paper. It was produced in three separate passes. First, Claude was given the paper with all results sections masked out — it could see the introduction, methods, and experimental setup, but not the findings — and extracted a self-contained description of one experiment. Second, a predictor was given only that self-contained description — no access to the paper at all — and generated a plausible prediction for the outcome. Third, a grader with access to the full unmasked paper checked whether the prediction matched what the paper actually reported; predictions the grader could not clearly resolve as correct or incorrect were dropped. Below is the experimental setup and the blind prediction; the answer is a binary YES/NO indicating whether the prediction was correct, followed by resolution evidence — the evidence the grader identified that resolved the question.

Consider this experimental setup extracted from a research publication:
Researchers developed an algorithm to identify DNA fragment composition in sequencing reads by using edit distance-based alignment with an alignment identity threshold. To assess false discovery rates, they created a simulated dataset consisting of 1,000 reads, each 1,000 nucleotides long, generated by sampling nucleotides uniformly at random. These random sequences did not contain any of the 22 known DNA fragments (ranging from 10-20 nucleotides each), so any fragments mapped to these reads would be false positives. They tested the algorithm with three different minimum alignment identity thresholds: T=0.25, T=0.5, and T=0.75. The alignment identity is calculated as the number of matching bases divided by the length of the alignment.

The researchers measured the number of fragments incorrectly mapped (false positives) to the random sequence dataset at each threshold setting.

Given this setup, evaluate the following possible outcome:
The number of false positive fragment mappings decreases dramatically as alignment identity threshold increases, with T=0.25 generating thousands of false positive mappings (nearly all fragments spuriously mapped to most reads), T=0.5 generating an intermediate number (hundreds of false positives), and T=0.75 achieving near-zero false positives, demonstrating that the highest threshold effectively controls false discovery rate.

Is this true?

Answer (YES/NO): NO